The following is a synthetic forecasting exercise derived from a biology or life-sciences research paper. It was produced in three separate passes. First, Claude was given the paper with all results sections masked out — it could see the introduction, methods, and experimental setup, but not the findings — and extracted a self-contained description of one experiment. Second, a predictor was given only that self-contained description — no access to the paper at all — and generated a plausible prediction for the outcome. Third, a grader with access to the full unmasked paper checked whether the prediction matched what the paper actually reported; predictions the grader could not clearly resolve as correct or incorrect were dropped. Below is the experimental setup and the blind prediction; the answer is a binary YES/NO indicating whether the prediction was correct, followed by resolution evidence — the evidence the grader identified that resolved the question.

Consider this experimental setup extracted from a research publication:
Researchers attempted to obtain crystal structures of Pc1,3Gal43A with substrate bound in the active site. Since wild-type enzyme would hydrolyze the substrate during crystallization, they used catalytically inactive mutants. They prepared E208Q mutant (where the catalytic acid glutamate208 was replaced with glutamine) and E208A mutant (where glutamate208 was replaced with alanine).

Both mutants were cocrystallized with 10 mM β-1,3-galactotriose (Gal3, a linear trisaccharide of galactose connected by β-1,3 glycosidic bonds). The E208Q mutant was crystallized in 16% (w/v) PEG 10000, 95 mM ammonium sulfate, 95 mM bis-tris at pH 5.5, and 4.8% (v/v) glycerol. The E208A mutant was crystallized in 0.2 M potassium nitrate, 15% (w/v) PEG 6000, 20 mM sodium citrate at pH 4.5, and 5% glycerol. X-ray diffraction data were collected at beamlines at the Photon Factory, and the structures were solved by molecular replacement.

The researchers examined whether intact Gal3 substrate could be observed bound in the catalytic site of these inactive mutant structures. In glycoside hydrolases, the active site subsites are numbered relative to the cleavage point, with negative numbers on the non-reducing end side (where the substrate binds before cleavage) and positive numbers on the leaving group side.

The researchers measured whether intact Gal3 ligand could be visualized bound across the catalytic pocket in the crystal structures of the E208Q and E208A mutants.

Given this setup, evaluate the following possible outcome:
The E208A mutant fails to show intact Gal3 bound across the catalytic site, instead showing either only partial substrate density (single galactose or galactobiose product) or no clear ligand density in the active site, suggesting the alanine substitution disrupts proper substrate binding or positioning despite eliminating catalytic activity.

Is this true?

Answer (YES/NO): YES